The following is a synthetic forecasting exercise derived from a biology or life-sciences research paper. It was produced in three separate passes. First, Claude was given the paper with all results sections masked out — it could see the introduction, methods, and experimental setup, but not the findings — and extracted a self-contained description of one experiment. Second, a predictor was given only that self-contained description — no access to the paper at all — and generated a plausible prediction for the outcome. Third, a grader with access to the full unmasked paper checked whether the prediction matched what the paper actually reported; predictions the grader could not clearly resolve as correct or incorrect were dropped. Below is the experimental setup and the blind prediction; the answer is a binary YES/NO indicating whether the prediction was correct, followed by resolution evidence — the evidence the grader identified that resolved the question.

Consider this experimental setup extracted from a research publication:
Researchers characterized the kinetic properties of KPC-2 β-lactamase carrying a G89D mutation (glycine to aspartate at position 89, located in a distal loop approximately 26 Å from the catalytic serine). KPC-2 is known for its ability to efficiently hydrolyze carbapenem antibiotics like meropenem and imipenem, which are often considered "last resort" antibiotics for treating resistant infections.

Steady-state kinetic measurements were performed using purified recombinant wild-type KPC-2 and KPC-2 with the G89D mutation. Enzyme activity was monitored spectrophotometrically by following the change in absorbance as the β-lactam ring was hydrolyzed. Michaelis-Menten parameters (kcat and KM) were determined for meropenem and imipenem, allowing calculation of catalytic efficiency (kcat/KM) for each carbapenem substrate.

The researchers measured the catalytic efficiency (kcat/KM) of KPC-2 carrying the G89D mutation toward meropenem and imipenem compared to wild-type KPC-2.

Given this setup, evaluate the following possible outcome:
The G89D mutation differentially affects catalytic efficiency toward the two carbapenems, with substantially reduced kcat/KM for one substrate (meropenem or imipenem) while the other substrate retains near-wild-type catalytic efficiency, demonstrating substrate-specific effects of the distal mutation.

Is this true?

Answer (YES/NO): NO